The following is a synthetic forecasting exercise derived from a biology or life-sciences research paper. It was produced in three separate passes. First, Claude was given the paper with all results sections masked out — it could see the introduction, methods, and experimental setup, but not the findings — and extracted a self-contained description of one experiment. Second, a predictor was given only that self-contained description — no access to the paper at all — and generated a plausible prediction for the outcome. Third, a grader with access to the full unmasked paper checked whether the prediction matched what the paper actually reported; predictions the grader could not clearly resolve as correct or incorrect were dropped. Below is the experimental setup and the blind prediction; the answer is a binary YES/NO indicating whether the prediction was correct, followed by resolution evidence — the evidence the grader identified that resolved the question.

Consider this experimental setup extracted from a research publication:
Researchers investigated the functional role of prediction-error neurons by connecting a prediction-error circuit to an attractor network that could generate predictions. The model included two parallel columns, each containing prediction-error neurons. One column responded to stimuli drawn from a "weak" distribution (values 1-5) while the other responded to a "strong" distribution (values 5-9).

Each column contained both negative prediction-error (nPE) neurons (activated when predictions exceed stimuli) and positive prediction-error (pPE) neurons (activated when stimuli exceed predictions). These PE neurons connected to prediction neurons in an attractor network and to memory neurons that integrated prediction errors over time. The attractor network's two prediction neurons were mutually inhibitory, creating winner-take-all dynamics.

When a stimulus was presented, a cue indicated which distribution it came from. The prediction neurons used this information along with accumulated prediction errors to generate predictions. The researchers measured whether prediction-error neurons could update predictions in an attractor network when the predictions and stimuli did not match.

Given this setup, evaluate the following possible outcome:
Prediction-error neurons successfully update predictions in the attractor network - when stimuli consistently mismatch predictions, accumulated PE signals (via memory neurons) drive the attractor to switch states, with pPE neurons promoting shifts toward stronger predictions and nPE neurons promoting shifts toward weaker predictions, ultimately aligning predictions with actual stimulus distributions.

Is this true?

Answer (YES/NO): YES